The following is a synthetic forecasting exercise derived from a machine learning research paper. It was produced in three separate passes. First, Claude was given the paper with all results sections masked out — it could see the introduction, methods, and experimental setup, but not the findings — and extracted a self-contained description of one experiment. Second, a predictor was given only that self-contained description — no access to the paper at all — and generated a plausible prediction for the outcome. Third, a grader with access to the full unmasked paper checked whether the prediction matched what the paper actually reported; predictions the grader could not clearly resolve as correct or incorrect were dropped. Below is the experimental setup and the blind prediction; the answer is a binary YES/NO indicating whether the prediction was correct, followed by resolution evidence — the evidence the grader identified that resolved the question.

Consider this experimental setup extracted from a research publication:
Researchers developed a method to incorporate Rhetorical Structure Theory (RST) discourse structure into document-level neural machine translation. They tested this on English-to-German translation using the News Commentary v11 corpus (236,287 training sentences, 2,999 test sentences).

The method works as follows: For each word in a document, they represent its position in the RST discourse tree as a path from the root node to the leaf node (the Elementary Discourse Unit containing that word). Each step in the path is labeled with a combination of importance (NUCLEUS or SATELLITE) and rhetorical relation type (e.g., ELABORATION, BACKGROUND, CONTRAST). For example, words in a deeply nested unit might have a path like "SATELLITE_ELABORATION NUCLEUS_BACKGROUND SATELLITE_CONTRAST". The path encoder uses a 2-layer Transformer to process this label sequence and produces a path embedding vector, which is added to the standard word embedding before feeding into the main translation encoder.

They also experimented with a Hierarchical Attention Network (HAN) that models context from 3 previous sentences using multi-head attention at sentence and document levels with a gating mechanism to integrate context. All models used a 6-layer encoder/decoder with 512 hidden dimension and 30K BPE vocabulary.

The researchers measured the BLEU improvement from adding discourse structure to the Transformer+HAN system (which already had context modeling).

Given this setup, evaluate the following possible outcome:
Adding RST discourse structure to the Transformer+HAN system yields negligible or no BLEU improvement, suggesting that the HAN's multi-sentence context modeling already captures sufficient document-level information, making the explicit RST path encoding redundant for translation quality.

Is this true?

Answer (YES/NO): NO